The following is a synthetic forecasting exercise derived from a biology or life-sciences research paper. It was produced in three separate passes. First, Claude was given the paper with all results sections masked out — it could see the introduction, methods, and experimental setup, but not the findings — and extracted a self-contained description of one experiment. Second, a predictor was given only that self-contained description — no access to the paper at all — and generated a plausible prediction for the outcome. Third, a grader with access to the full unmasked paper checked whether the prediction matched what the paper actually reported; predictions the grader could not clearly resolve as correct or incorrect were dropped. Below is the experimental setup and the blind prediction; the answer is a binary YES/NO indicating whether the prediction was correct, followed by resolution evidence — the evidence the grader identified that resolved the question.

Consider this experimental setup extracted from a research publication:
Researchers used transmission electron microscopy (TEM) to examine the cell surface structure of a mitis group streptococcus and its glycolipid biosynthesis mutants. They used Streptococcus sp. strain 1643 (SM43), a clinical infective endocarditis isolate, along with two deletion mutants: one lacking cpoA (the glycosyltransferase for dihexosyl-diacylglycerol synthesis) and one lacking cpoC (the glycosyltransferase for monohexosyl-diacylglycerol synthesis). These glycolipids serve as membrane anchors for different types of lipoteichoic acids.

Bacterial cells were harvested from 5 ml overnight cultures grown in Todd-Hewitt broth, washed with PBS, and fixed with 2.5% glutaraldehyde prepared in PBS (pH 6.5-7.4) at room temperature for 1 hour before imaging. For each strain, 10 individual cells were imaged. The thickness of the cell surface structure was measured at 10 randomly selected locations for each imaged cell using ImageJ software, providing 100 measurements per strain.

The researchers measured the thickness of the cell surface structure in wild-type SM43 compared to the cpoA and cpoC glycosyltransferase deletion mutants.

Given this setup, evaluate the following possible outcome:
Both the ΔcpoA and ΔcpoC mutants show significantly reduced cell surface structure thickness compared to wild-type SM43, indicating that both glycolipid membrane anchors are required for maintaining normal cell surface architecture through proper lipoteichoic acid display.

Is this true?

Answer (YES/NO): NO